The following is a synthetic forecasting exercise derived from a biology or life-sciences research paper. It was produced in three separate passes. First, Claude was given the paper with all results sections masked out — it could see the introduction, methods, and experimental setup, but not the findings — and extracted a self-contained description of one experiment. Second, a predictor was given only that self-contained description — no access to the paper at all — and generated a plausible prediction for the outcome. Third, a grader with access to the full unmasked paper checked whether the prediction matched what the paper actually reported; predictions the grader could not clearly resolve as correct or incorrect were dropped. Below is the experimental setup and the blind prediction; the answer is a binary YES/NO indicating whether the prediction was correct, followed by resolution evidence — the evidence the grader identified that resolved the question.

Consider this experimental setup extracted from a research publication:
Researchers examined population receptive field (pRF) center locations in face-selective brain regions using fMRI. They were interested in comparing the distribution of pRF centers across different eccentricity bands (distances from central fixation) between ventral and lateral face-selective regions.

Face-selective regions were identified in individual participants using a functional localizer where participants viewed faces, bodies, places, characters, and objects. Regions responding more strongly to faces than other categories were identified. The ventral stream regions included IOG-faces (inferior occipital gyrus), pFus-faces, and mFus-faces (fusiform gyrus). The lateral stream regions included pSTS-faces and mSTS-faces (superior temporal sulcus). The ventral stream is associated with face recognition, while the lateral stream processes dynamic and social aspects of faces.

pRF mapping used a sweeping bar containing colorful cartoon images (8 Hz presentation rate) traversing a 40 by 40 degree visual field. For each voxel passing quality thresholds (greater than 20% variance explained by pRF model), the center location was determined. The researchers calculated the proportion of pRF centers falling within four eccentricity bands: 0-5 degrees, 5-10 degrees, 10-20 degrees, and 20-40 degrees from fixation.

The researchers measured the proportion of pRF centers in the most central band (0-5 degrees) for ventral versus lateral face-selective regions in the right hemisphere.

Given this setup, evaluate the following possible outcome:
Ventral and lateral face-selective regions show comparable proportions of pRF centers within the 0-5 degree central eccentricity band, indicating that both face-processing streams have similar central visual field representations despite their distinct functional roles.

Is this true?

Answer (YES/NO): NO